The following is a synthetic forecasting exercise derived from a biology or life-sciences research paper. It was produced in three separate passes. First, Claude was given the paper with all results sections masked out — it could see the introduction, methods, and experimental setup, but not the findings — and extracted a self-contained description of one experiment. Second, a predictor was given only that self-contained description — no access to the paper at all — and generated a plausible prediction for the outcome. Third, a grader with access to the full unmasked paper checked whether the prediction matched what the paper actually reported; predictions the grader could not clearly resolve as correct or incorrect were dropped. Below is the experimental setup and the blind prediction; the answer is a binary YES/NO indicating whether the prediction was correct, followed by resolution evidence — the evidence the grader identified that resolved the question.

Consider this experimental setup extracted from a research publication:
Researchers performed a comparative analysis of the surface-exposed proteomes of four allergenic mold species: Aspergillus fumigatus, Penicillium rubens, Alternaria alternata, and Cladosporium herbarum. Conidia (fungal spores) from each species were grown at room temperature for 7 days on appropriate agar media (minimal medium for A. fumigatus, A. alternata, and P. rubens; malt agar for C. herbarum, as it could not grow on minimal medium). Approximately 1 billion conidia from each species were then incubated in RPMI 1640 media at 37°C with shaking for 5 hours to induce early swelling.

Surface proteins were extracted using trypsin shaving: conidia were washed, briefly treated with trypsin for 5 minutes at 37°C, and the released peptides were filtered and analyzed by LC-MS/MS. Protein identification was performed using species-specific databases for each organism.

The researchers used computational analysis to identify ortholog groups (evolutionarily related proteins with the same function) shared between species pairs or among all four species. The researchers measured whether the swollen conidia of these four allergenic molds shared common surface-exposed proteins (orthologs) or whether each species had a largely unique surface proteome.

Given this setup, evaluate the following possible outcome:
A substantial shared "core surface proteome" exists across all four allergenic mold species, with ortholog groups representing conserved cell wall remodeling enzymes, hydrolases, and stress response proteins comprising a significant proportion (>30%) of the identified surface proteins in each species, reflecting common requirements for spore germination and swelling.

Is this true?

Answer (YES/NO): NO